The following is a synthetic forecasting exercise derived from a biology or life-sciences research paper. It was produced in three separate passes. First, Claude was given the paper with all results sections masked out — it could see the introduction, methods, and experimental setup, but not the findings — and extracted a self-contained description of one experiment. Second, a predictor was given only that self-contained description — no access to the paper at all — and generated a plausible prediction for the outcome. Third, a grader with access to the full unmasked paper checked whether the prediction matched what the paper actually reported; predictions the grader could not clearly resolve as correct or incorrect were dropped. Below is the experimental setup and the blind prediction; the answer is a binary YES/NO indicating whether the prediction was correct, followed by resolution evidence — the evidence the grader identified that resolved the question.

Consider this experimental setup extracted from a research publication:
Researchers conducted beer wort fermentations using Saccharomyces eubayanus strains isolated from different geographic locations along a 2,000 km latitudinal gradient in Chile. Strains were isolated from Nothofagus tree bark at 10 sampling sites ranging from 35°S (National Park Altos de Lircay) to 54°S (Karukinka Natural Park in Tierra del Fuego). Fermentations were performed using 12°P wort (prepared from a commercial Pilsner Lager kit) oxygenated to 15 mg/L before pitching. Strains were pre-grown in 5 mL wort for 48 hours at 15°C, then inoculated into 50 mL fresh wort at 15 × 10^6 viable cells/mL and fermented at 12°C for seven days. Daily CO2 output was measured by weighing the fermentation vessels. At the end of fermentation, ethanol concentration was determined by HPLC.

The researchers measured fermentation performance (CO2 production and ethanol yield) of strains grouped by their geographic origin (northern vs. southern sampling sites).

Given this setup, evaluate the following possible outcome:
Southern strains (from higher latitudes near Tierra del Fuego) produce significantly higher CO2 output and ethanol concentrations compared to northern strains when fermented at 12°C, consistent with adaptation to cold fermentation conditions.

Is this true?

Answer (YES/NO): NO